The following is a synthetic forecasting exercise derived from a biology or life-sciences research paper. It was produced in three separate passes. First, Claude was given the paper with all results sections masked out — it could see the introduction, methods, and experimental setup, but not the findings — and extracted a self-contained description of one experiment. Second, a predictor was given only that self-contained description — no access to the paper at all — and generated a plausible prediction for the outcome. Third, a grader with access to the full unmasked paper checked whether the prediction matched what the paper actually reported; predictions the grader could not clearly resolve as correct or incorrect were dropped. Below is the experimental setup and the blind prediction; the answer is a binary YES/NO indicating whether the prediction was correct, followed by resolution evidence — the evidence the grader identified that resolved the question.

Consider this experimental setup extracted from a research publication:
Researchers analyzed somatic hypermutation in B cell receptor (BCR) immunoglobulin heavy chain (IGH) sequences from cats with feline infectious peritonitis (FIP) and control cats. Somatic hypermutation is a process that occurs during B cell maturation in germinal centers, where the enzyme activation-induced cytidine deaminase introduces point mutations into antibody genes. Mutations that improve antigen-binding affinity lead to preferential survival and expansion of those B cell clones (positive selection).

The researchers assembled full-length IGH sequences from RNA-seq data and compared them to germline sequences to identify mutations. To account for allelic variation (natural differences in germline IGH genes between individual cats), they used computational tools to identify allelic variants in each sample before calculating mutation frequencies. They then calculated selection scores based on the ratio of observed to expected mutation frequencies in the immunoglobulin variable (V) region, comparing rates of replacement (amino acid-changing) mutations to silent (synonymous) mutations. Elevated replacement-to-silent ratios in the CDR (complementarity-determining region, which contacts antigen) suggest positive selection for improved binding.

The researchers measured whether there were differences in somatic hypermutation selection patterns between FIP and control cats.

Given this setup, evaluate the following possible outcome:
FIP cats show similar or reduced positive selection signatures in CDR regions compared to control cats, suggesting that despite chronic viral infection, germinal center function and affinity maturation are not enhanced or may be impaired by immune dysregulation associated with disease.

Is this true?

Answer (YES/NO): NO